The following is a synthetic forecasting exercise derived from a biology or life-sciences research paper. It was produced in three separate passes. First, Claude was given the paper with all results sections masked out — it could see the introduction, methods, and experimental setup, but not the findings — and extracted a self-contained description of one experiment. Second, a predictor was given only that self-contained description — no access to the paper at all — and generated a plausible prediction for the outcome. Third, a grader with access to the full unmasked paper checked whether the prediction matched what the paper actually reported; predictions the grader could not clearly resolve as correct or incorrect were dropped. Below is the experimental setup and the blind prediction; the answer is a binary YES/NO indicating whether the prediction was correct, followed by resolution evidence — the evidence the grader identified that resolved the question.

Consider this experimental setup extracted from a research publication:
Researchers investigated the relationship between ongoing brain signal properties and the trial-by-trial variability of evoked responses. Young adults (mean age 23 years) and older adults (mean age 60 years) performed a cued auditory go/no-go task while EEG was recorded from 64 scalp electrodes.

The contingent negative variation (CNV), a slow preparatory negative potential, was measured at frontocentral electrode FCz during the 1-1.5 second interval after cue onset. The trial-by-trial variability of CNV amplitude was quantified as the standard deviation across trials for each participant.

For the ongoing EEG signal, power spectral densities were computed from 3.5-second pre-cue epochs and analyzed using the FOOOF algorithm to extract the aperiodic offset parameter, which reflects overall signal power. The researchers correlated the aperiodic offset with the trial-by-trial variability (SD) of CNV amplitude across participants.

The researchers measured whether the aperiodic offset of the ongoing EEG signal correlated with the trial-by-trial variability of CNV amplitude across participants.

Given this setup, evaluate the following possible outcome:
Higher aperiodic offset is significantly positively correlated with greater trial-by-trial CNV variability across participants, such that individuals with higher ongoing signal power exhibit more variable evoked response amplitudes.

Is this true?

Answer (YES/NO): YES